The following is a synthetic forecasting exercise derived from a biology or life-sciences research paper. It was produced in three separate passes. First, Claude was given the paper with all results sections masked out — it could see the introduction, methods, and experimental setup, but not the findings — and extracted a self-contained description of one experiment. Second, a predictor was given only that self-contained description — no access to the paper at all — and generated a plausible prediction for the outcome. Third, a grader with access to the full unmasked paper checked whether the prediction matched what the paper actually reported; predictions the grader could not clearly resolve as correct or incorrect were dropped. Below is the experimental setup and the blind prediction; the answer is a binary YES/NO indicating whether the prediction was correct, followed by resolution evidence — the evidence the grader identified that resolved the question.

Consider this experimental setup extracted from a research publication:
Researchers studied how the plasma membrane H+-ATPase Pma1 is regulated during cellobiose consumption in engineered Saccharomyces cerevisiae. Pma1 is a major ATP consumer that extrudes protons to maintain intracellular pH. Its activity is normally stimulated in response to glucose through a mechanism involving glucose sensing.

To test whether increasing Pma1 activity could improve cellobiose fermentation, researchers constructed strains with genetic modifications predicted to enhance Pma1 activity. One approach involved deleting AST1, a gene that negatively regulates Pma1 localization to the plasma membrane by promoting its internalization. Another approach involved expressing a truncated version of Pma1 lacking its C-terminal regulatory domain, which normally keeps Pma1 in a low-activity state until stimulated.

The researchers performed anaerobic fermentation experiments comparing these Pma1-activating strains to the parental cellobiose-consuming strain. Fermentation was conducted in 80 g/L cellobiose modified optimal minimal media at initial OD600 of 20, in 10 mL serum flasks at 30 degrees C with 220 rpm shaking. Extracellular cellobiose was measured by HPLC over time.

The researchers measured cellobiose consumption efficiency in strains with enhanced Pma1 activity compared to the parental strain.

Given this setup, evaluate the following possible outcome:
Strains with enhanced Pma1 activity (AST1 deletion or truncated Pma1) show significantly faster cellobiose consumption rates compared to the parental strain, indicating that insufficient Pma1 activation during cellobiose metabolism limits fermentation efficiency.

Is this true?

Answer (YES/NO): YES